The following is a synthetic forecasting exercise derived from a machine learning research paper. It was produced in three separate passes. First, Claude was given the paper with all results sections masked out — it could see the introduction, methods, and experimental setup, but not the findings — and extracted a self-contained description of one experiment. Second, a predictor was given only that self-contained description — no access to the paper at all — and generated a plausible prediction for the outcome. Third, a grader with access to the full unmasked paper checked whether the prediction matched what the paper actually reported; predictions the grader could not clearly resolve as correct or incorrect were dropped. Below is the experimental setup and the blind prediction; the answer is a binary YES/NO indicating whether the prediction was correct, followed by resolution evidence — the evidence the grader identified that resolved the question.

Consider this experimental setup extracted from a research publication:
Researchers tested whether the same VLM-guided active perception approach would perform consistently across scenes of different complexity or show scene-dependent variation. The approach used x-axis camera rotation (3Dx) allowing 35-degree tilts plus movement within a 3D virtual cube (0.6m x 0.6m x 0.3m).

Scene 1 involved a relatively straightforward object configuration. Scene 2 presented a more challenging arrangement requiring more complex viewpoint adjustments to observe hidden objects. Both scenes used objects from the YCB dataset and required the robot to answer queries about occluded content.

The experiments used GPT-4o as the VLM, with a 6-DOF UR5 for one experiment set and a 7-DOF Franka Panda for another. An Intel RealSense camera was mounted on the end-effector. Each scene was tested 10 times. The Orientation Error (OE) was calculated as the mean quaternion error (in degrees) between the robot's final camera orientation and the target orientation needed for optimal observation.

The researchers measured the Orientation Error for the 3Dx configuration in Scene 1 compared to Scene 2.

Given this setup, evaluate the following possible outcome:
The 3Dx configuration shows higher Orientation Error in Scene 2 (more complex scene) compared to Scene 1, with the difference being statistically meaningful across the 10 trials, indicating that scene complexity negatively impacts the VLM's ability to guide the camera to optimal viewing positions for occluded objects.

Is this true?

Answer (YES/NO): NO